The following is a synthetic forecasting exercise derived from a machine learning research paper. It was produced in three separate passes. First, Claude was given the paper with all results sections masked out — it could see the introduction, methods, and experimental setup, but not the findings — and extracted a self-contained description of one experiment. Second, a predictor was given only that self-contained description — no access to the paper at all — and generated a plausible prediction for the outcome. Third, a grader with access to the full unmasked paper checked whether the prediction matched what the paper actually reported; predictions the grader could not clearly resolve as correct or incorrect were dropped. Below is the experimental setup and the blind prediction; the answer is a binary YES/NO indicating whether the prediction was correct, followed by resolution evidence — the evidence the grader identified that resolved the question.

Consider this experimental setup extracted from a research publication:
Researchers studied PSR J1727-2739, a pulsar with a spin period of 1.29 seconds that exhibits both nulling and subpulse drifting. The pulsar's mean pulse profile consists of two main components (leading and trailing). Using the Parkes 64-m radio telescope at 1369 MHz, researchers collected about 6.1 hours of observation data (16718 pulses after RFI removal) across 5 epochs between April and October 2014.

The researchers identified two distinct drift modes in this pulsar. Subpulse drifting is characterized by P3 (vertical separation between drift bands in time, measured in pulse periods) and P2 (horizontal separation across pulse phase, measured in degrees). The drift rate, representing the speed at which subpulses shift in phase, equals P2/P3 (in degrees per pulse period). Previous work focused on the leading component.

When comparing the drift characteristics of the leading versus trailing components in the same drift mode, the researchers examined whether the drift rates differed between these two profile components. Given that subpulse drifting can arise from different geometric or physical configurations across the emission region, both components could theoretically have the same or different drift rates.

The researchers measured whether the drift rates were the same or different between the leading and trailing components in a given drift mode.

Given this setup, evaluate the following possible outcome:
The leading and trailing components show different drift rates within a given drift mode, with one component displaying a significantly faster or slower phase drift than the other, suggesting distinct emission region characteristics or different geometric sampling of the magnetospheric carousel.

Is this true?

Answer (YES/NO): YES